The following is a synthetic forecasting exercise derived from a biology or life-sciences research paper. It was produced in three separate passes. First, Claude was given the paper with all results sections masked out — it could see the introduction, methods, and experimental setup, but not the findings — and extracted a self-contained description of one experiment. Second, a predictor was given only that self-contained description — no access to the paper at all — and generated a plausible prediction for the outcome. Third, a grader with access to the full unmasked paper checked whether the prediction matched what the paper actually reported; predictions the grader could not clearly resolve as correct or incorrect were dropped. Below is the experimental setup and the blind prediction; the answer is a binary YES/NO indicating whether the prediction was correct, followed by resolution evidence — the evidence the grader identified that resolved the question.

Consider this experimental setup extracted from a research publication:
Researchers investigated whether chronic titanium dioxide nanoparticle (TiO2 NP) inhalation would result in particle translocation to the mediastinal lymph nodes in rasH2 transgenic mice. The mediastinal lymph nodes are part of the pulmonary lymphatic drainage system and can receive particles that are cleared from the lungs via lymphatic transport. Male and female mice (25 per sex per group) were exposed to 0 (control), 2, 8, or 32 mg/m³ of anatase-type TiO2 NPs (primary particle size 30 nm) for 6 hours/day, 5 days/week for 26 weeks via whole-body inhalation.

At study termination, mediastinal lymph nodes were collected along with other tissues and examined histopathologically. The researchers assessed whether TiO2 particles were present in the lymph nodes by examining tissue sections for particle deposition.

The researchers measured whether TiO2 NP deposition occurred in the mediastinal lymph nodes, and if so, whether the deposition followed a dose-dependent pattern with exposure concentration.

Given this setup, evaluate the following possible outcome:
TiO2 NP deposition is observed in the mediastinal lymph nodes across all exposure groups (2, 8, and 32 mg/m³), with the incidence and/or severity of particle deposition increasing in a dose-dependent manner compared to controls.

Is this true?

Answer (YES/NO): NO